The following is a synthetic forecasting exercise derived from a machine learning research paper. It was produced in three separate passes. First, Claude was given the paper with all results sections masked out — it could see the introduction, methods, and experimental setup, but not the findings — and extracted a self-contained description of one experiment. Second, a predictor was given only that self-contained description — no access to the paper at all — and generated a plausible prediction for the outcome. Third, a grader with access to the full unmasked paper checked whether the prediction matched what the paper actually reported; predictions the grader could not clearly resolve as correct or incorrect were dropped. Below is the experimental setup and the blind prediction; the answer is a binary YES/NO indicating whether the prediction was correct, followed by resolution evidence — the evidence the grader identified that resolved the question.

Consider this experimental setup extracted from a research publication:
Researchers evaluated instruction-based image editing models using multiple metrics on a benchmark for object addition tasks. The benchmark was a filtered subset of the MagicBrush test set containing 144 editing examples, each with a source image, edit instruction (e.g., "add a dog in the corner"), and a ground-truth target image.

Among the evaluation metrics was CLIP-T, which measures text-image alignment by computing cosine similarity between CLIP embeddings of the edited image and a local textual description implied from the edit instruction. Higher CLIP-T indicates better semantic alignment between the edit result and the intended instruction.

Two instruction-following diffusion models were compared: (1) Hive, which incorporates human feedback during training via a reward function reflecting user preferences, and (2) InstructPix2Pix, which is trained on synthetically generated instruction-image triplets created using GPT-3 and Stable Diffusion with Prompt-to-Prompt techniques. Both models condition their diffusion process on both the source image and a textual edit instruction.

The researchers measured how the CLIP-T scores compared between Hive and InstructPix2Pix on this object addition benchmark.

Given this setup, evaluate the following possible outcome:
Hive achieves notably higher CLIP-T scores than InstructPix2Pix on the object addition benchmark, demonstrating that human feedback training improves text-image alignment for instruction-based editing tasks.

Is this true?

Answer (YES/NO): NO